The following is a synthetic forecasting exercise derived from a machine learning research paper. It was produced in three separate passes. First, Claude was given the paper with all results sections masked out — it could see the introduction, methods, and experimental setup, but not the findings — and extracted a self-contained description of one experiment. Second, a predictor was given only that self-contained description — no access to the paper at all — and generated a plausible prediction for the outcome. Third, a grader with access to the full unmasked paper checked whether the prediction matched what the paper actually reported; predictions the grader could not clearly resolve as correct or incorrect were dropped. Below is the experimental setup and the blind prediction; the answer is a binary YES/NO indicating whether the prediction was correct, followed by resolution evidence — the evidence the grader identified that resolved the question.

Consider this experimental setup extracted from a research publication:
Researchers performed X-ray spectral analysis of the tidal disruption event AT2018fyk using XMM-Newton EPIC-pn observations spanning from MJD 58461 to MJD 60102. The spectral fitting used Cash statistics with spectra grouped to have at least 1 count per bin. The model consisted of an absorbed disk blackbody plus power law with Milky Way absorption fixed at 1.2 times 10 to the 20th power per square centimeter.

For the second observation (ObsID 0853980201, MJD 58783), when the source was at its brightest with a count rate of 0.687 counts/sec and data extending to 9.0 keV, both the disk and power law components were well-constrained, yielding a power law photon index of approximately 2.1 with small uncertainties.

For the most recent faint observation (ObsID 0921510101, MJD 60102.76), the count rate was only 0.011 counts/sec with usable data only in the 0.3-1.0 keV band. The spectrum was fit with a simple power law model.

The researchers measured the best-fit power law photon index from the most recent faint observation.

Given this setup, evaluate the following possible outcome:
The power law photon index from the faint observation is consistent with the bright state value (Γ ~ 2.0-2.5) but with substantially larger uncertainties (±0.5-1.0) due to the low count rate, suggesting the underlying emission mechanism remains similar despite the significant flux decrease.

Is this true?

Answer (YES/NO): YES